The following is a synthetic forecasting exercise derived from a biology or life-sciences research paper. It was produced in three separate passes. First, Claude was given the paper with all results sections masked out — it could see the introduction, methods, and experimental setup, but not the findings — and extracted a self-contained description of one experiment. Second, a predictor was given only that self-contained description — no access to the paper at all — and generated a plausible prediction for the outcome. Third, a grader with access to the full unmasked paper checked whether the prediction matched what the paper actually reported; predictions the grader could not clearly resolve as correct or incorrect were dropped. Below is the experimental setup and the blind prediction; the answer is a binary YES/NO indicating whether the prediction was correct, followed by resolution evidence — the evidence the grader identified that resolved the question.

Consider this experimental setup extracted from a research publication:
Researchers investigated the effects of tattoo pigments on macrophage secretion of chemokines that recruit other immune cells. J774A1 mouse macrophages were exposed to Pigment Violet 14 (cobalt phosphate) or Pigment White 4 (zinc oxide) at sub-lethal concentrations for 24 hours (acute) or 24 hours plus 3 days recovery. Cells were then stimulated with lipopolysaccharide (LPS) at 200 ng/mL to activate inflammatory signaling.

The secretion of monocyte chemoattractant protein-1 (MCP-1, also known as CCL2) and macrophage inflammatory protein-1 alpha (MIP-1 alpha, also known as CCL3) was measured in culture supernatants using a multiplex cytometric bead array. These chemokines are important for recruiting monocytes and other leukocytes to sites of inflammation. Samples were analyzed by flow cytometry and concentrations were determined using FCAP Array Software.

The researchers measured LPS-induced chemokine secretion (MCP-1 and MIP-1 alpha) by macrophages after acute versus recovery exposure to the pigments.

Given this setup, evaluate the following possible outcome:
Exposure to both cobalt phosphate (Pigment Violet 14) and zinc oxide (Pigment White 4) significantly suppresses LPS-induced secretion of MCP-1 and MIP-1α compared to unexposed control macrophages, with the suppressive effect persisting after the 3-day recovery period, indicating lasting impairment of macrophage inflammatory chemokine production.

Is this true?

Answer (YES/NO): NO